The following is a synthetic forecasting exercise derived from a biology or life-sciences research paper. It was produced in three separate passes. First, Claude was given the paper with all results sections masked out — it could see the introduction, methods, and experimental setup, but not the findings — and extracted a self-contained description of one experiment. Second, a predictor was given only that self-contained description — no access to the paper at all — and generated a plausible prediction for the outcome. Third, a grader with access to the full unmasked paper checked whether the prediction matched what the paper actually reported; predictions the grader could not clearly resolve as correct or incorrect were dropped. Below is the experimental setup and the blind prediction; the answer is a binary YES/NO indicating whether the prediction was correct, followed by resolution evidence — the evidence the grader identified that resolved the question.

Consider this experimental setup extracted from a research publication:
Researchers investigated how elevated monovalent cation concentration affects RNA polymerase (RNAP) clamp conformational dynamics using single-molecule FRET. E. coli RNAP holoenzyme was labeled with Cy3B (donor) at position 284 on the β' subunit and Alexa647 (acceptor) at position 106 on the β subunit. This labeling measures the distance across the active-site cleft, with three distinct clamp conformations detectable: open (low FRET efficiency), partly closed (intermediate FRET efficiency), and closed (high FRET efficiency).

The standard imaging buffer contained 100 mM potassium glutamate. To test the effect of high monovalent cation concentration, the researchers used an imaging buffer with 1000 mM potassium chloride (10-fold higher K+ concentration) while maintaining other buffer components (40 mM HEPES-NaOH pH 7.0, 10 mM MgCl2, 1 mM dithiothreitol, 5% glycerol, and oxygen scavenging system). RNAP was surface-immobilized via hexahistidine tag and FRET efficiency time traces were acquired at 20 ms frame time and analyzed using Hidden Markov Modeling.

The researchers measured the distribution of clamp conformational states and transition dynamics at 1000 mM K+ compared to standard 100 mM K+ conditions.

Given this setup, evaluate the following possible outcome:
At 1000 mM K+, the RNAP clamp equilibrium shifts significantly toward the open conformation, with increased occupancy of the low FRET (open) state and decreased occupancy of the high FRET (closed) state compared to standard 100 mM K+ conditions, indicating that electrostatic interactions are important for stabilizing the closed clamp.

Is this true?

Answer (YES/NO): NO